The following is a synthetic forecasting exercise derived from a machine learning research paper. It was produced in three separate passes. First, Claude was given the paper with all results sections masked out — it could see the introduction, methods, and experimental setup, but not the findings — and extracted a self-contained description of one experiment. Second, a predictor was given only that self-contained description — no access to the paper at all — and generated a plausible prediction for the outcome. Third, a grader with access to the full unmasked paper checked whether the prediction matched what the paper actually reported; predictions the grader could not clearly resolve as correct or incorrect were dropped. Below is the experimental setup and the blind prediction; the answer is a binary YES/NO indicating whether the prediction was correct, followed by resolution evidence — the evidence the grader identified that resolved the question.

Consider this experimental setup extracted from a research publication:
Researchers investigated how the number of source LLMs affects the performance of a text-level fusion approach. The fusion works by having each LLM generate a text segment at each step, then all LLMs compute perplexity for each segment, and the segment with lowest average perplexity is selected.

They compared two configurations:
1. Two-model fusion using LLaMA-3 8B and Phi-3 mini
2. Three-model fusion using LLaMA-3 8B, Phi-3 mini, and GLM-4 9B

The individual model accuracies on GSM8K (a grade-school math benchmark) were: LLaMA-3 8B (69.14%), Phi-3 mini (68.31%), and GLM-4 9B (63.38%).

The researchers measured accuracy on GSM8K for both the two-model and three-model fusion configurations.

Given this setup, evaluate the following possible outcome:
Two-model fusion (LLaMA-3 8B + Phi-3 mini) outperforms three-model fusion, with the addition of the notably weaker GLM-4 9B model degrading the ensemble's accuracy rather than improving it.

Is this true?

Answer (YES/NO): NO